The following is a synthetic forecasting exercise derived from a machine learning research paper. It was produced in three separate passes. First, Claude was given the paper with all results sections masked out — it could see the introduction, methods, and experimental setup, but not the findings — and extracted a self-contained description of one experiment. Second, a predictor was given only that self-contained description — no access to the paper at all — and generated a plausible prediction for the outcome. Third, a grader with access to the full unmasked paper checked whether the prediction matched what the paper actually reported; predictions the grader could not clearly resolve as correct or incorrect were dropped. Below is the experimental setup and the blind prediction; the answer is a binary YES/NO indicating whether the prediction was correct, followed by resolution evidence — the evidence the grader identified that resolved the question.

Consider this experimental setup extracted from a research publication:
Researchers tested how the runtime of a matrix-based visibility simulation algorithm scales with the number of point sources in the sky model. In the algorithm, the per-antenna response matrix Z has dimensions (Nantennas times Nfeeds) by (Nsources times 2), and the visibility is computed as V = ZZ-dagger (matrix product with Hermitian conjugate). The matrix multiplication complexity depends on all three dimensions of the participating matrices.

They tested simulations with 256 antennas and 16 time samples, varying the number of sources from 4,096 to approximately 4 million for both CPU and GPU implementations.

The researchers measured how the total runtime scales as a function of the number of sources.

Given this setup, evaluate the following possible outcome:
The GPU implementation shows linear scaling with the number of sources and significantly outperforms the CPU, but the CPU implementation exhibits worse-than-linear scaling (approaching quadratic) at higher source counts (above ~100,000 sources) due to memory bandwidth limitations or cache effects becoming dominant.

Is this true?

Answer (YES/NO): NO